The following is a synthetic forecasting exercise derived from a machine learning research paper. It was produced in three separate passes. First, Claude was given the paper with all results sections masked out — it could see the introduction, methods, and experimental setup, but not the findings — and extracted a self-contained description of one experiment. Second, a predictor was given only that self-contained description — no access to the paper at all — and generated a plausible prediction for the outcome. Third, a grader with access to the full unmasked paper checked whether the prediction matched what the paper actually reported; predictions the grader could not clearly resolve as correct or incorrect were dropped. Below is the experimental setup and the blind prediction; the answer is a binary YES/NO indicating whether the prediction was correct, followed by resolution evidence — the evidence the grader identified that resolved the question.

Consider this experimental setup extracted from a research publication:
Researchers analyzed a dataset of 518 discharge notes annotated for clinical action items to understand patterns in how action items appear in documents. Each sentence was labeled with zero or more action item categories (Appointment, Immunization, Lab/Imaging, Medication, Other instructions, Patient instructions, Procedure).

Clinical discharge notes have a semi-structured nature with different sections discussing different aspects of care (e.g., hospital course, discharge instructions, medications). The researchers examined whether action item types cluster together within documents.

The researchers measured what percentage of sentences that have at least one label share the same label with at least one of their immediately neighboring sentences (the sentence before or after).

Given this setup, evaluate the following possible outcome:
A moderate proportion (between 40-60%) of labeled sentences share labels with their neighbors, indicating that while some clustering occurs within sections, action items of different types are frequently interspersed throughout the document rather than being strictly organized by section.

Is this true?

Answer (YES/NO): NO